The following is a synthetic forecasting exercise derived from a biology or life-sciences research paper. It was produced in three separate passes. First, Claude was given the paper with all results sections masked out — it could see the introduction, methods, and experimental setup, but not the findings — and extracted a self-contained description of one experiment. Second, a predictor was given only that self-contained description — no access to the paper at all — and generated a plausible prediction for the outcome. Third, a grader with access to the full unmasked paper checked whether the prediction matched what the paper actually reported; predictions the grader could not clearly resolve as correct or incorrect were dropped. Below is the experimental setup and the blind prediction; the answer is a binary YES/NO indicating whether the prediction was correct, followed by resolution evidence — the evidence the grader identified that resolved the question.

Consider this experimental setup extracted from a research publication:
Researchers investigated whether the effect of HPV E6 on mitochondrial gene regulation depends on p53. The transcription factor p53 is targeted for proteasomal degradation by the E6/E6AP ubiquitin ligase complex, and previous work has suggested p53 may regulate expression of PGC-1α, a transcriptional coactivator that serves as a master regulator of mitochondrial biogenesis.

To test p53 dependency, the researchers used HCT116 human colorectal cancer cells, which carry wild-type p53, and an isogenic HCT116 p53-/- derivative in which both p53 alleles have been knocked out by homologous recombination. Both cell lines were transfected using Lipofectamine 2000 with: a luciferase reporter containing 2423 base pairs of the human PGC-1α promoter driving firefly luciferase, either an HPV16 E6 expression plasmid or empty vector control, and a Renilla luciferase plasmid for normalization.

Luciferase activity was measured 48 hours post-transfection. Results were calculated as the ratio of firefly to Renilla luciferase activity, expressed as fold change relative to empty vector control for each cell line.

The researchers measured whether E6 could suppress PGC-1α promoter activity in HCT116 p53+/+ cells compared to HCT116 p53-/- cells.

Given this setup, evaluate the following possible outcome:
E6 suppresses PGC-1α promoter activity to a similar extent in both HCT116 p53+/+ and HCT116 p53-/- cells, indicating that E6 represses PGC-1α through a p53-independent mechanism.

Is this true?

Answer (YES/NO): NO